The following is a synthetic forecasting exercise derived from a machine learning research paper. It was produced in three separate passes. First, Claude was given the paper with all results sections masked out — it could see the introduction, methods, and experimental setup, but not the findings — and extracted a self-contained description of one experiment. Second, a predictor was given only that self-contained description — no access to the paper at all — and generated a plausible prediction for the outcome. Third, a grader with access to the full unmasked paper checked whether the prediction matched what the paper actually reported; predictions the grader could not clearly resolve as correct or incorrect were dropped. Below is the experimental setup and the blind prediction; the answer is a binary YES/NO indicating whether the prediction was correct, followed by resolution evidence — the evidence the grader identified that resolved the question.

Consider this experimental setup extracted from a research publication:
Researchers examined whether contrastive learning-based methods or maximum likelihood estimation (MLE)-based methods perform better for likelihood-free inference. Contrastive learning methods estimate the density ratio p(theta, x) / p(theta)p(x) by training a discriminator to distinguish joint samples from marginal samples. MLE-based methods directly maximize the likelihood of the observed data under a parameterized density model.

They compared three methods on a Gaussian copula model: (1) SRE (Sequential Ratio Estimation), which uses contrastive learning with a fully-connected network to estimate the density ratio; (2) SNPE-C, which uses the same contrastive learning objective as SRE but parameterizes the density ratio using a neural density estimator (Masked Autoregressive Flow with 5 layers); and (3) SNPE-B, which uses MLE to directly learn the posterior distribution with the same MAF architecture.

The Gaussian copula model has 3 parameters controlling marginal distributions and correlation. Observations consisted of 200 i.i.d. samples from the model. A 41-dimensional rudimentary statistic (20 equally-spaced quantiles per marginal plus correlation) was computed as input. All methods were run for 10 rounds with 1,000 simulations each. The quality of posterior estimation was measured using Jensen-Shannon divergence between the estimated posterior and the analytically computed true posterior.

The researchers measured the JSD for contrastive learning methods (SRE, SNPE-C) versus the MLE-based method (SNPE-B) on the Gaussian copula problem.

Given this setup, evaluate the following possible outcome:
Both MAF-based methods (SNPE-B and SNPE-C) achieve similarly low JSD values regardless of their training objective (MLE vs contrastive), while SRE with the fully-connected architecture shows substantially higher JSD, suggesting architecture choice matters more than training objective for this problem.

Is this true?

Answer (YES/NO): NO